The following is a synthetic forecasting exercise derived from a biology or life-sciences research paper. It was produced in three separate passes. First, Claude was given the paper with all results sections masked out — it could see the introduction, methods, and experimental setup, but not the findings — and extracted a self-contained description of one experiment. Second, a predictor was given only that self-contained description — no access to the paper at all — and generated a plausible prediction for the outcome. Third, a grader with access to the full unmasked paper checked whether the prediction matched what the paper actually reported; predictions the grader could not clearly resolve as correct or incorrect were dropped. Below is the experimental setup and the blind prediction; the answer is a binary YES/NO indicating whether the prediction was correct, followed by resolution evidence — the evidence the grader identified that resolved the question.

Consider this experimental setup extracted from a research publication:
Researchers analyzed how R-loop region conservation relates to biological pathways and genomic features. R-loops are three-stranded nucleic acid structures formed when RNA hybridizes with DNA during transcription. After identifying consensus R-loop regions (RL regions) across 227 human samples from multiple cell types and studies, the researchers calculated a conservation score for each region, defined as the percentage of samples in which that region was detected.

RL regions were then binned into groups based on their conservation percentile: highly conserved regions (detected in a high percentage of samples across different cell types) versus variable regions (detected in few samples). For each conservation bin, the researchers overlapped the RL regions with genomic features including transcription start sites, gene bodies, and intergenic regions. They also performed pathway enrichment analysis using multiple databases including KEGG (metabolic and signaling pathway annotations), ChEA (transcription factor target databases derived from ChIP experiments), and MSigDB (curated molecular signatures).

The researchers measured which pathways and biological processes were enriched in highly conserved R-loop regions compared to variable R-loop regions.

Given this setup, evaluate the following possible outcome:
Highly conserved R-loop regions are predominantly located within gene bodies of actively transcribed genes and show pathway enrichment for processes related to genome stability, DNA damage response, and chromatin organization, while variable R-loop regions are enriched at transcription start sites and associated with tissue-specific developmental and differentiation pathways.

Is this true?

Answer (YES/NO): NO